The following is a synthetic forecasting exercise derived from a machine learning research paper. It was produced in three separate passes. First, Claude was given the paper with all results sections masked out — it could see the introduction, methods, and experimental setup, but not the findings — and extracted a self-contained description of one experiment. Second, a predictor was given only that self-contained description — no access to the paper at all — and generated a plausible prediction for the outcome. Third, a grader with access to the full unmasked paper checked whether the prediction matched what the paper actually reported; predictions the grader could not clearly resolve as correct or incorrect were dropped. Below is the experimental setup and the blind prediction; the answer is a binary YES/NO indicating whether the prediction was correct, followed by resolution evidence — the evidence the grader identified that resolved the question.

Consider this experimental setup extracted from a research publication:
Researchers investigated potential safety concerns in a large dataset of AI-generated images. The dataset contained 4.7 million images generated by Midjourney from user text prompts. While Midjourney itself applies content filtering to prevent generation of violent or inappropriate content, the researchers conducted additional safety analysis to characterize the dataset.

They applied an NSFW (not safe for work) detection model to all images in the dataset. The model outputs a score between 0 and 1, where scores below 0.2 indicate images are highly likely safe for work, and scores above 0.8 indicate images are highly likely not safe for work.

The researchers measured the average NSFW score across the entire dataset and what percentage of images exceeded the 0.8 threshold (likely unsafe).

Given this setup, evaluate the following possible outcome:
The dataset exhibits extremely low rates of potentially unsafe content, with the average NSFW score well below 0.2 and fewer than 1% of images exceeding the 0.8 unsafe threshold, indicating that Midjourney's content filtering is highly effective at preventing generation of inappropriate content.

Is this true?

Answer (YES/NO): YES